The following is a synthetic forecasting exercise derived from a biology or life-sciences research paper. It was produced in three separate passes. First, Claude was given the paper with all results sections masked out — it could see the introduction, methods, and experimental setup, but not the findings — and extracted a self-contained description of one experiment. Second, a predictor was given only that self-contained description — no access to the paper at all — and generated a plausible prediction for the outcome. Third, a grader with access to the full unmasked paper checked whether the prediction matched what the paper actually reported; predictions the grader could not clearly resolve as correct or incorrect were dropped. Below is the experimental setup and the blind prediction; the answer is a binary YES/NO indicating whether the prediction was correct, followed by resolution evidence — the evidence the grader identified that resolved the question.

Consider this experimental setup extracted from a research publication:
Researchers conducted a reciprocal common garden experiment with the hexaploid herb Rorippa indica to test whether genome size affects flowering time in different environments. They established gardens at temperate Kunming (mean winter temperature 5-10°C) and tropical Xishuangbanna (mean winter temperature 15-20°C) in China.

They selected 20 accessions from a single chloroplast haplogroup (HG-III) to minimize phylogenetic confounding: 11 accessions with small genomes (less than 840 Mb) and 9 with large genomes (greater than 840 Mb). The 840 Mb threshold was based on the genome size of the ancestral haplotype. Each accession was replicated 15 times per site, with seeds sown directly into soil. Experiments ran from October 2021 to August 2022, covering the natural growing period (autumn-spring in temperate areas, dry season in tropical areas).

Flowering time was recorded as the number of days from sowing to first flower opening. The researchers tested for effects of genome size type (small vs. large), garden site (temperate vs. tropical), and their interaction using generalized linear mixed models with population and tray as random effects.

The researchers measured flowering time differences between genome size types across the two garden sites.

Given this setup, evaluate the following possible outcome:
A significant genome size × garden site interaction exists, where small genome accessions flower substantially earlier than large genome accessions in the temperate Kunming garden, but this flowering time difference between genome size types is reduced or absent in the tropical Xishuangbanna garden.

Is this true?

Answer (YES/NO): NO